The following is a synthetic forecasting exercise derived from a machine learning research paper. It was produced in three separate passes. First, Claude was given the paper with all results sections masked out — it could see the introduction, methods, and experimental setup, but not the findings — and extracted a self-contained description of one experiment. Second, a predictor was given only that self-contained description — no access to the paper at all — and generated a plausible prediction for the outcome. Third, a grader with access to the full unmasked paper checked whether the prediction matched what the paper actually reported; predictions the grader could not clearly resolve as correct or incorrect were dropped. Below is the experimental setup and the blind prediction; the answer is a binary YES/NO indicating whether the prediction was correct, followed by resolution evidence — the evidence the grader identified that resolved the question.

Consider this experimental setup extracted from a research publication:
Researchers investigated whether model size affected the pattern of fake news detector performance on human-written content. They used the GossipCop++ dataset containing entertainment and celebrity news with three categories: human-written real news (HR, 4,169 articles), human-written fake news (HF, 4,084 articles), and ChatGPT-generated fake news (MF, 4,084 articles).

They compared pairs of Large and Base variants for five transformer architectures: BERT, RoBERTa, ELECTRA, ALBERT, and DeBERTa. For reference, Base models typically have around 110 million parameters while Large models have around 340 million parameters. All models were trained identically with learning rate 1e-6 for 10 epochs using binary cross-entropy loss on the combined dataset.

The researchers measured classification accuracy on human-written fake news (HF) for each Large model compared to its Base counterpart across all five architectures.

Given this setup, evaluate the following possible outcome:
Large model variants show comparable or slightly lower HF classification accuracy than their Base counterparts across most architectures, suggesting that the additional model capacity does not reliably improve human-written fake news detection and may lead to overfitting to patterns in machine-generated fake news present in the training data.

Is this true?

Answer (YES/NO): NO